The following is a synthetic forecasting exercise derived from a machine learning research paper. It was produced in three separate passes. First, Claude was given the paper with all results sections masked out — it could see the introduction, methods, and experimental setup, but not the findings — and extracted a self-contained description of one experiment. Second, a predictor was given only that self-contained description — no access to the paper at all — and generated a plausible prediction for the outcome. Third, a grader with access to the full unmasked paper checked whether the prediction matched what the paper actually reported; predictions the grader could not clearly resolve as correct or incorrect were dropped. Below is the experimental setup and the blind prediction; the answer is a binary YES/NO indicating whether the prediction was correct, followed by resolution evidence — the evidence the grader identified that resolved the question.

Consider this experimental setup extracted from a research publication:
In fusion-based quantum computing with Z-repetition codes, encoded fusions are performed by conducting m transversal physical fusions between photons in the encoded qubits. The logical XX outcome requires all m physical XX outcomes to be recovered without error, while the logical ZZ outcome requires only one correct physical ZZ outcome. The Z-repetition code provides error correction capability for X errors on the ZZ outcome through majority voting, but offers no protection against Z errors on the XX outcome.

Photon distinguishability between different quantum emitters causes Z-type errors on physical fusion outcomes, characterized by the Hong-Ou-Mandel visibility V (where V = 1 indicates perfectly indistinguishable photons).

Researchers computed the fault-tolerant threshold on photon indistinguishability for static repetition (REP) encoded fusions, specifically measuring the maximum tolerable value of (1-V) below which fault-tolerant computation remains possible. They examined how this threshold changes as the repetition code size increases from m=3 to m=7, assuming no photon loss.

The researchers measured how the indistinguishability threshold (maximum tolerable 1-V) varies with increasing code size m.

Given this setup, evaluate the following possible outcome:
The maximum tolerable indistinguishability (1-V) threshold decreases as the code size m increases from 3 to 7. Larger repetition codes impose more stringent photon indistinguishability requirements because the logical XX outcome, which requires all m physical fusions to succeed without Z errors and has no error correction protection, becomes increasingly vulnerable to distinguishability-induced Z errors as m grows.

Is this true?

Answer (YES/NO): NO